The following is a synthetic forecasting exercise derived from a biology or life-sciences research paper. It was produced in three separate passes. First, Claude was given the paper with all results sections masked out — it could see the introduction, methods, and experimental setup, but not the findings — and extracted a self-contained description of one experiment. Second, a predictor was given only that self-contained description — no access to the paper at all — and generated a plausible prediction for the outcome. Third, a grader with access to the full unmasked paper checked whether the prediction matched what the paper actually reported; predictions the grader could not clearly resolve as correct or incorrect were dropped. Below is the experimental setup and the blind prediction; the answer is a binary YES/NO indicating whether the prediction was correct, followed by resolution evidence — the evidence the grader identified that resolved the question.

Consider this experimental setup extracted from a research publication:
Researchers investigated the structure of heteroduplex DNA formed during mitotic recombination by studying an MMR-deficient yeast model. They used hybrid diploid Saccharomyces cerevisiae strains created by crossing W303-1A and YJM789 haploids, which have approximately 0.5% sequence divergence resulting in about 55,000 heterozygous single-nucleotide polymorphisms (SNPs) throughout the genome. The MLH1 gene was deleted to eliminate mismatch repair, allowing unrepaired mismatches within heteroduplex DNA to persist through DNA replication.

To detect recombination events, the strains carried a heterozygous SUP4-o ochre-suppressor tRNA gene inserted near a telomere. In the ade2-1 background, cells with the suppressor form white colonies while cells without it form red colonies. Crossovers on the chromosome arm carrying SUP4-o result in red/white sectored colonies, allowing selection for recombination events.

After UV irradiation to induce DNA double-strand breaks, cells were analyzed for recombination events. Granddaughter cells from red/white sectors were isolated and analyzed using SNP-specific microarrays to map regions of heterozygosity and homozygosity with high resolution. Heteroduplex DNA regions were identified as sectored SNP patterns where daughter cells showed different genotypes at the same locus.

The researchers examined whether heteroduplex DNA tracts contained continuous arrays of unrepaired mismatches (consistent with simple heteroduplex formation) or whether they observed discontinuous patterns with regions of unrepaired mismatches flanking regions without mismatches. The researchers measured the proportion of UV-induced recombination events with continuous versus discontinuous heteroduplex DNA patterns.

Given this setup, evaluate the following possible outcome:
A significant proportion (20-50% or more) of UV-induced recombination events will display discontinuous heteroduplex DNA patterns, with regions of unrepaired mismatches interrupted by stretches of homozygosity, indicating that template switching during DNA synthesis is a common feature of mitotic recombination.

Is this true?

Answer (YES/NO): YES